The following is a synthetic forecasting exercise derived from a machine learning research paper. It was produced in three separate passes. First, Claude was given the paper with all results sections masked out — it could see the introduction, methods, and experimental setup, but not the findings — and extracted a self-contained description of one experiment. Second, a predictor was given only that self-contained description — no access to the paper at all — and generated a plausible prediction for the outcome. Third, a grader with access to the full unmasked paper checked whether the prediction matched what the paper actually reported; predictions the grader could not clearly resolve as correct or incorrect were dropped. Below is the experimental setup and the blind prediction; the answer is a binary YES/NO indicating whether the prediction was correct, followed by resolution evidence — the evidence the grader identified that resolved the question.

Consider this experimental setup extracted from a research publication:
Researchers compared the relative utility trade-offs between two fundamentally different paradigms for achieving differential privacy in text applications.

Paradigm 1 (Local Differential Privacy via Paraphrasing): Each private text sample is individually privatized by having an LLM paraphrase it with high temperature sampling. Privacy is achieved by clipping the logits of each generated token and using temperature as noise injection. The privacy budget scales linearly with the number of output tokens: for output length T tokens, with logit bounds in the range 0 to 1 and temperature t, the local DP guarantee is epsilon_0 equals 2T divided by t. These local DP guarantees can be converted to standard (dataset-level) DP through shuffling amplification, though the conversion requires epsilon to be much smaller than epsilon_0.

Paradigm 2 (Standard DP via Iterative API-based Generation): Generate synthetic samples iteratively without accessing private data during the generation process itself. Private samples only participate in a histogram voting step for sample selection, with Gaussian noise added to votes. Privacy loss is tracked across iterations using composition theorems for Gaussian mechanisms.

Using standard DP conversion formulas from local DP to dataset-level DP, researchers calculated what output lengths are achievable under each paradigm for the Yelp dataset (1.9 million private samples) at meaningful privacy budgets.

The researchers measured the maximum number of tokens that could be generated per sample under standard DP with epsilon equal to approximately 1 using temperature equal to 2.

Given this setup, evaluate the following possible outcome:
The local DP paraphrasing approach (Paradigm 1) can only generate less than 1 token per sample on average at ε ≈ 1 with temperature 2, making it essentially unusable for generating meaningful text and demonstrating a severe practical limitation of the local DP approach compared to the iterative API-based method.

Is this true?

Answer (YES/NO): NO